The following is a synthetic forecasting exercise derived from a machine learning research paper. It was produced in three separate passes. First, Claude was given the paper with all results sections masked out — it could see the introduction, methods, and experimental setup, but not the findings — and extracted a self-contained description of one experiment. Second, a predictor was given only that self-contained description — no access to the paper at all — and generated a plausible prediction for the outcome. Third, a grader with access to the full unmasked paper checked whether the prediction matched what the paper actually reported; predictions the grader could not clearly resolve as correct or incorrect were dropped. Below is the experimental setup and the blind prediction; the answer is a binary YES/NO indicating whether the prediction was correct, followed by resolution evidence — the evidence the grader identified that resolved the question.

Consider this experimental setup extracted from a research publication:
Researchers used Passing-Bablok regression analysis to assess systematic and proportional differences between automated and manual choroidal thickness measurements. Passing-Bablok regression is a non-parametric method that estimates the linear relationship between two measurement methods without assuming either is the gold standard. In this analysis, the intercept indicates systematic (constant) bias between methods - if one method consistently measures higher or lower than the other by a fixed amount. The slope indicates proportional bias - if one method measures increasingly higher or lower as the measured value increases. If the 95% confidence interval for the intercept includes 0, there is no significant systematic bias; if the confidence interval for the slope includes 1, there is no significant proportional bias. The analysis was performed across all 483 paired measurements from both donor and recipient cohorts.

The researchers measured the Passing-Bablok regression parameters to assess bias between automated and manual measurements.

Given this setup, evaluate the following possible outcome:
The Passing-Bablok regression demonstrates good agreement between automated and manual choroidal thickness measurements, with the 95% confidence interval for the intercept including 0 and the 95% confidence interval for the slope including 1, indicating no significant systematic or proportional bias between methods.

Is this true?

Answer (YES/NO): YES